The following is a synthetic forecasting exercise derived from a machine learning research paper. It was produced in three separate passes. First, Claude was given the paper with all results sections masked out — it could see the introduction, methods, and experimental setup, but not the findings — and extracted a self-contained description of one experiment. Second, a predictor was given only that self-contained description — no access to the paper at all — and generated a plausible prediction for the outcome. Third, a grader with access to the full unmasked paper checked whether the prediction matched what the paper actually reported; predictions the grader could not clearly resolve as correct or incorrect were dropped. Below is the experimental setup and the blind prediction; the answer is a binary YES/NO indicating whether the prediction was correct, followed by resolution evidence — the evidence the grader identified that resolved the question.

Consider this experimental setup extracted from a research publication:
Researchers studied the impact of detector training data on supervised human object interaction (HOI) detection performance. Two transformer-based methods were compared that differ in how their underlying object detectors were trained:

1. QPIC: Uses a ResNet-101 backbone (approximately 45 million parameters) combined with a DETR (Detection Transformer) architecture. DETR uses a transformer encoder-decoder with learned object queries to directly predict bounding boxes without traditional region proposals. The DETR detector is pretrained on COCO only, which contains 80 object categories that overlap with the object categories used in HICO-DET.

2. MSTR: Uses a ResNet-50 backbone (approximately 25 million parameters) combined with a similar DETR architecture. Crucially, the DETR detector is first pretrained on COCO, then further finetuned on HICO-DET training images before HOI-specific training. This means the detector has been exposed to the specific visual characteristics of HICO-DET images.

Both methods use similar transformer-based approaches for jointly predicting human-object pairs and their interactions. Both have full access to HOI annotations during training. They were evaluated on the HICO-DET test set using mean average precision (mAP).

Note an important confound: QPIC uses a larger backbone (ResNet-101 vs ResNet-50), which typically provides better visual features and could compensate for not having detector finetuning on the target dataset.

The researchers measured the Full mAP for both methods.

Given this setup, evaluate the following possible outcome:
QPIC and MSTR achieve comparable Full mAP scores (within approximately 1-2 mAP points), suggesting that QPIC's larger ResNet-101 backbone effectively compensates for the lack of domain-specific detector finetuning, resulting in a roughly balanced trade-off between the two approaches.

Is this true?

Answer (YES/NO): YES